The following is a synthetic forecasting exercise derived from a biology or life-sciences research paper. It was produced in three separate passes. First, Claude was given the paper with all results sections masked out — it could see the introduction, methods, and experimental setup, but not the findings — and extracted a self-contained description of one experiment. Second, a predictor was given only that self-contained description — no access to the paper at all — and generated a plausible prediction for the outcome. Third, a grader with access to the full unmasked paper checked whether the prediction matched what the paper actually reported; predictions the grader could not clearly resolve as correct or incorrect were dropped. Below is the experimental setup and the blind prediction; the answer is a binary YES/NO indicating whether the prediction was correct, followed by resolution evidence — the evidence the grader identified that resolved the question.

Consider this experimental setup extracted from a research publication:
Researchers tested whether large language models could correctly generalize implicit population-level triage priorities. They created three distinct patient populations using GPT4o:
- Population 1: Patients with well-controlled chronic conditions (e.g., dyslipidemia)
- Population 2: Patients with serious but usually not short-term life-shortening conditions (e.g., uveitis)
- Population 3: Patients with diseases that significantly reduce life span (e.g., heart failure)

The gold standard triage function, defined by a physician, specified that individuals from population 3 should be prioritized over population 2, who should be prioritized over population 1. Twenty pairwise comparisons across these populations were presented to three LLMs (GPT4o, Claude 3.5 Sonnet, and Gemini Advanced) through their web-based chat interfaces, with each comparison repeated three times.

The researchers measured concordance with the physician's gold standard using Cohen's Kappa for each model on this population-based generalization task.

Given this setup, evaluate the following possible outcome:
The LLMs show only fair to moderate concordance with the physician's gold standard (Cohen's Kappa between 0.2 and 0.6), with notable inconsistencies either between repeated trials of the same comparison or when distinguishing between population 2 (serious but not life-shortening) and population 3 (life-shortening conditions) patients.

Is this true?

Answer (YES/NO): NO